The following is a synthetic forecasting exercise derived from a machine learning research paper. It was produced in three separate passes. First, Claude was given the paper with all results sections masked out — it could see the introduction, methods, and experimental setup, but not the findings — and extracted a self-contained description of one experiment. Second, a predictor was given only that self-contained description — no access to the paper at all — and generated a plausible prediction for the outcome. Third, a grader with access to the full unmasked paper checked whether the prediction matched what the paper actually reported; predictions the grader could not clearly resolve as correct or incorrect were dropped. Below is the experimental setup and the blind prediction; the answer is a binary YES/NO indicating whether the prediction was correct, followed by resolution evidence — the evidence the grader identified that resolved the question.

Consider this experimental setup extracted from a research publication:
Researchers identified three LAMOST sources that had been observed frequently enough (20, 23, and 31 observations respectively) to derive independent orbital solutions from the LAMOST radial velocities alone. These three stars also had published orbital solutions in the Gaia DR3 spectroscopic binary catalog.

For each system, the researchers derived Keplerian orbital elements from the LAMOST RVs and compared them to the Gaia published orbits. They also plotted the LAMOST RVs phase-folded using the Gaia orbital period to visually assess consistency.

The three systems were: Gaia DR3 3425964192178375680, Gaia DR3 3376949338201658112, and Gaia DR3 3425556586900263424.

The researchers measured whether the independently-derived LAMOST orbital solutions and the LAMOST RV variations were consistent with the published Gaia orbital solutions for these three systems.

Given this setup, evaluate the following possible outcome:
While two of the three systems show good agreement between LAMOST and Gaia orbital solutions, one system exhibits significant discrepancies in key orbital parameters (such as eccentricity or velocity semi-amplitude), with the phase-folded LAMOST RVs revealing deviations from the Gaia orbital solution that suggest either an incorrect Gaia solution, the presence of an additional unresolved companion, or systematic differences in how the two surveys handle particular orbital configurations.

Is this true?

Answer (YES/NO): NO